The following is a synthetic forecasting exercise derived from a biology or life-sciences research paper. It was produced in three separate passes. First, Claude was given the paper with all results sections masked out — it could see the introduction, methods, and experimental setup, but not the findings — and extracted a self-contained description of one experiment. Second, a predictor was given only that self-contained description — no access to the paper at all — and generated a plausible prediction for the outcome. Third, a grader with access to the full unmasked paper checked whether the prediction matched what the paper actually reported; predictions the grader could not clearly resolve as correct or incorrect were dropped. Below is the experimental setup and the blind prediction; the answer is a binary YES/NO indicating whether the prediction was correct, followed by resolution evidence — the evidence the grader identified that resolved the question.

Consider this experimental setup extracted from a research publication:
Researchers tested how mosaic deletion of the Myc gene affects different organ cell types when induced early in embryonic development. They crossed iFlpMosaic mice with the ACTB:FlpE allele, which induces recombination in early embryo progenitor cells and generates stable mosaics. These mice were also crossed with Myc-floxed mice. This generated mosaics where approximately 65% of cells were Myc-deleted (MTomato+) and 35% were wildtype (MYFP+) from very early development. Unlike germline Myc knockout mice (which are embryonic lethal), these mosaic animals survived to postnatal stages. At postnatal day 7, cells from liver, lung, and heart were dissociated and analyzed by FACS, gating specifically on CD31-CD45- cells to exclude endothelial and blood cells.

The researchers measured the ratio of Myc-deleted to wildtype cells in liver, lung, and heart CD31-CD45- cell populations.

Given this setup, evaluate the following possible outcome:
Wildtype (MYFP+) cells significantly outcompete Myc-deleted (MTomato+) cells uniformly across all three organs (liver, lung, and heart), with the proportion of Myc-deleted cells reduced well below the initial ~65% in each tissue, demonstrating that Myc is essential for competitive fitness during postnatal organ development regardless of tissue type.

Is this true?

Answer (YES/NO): NO